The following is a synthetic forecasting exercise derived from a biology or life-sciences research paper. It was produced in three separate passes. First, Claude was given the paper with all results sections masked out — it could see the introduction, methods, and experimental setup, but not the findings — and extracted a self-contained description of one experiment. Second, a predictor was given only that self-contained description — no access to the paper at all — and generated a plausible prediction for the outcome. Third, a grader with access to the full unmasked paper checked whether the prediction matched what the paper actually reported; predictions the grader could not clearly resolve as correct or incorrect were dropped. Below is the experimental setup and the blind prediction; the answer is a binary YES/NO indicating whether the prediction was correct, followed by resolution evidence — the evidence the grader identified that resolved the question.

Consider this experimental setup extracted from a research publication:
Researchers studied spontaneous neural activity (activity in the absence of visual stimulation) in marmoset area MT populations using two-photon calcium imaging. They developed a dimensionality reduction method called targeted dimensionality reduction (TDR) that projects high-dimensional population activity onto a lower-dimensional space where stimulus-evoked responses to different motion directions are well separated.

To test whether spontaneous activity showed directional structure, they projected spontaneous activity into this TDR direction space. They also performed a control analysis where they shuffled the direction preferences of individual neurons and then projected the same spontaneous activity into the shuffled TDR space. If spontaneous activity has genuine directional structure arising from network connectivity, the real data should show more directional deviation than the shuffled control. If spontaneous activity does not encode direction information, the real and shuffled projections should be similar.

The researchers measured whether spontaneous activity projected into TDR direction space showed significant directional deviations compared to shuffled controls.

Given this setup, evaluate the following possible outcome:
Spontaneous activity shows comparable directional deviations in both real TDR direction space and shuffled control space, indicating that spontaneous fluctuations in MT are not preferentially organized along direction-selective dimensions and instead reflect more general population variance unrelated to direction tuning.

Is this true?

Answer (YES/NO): NO